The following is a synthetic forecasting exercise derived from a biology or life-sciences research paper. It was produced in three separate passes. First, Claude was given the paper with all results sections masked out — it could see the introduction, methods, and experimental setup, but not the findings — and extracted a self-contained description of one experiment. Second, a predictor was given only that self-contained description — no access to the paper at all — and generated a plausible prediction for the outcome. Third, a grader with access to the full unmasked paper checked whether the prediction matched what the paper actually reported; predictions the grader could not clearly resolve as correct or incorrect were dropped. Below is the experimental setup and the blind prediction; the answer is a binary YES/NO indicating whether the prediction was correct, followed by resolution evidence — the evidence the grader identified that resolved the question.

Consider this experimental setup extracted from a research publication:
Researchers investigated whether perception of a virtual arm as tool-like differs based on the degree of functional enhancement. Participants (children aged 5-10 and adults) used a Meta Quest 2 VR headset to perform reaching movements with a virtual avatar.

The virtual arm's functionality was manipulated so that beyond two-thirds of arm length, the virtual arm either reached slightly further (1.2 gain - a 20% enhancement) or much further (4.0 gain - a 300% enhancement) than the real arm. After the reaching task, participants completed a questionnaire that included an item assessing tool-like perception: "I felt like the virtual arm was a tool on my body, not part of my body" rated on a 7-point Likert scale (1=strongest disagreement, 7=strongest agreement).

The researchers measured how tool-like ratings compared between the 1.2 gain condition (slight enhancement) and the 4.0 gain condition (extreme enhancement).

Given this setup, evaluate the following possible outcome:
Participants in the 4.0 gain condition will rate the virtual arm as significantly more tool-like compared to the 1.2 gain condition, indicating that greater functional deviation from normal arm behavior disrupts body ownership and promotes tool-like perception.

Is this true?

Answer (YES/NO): YES